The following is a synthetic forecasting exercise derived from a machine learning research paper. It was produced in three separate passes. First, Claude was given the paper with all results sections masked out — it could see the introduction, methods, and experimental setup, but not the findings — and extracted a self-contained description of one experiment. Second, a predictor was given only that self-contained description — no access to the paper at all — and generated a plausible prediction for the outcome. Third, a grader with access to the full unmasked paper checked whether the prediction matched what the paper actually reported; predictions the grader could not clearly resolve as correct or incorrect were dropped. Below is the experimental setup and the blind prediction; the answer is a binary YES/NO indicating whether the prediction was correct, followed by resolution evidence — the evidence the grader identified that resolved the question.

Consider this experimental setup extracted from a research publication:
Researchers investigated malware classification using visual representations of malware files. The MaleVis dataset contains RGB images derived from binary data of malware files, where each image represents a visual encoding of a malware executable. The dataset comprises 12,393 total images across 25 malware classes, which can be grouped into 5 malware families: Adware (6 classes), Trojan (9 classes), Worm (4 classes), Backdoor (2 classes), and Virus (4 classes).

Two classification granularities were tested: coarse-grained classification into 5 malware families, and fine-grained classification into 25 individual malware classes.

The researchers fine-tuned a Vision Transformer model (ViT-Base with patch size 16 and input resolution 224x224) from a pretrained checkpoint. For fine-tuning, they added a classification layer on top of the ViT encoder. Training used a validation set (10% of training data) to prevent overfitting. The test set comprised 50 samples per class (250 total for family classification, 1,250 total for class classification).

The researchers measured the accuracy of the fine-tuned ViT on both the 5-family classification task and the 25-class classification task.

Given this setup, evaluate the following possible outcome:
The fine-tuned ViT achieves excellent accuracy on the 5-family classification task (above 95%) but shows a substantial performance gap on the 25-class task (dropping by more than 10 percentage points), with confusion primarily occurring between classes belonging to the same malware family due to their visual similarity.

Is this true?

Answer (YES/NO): NO